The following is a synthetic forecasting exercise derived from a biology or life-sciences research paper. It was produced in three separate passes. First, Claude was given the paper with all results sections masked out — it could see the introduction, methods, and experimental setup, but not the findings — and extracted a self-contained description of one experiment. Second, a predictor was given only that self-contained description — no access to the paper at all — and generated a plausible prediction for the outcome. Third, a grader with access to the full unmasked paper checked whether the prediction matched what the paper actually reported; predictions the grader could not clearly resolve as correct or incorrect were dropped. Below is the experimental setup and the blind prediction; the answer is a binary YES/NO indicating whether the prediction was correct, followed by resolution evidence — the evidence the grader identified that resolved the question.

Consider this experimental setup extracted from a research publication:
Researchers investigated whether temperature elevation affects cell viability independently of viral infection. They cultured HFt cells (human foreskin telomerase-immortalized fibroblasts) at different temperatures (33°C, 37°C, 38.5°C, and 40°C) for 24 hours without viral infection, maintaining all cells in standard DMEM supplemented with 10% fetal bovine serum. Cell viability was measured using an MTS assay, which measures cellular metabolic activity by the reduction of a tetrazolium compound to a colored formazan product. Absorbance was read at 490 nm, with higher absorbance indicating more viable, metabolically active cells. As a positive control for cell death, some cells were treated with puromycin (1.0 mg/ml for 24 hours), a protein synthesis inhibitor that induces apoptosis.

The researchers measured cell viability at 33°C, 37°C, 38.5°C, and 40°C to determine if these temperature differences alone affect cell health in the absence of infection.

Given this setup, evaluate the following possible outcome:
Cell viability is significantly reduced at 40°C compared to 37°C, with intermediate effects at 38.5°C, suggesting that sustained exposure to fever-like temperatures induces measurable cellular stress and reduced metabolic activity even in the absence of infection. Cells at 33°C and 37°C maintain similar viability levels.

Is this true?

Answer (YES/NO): NO